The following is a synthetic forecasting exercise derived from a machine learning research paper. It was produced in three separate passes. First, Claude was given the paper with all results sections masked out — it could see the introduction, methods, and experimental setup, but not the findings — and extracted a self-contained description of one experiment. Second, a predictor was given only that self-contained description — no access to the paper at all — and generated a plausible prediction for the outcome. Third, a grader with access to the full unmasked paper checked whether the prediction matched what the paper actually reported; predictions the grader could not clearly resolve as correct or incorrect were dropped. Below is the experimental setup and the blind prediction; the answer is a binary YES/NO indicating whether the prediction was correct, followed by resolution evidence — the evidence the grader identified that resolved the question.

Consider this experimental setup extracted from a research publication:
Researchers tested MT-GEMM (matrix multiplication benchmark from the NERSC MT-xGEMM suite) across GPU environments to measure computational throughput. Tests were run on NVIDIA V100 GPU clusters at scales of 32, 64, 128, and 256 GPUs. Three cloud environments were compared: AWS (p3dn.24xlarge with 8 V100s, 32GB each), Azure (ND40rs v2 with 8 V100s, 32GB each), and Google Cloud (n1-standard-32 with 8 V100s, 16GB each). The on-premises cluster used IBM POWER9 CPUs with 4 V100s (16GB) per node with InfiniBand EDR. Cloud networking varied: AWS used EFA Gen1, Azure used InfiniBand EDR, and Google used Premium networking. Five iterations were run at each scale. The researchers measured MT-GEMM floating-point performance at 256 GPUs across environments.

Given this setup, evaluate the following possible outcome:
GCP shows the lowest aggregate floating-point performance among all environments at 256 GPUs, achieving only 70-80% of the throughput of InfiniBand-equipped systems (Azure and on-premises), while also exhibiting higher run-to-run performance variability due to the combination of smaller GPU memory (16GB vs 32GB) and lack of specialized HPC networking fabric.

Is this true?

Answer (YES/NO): NO